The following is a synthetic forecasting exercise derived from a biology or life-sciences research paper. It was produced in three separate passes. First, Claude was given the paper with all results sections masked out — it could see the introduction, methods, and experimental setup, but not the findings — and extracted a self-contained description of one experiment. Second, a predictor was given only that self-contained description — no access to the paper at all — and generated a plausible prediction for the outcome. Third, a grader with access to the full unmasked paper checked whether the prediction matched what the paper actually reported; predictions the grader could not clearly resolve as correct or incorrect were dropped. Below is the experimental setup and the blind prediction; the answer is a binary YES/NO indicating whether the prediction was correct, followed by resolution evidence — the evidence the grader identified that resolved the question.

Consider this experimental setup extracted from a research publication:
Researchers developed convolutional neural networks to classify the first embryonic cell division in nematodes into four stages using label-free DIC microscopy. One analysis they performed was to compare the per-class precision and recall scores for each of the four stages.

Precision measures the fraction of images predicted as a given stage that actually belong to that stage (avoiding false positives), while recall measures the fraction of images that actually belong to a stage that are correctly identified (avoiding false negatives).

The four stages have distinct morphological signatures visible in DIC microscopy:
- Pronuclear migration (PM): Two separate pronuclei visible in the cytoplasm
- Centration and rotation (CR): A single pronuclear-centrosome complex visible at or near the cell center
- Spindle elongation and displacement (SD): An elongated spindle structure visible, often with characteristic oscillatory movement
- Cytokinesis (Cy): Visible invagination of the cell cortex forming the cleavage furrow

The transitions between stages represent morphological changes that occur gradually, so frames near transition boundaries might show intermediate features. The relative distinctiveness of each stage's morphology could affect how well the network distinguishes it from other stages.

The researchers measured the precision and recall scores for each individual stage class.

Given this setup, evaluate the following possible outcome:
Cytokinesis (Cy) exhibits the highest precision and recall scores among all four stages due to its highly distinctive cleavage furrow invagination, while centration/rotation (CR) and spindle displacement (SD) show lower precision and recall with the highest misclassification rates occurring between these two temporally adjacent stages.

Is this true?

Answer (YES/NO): NO